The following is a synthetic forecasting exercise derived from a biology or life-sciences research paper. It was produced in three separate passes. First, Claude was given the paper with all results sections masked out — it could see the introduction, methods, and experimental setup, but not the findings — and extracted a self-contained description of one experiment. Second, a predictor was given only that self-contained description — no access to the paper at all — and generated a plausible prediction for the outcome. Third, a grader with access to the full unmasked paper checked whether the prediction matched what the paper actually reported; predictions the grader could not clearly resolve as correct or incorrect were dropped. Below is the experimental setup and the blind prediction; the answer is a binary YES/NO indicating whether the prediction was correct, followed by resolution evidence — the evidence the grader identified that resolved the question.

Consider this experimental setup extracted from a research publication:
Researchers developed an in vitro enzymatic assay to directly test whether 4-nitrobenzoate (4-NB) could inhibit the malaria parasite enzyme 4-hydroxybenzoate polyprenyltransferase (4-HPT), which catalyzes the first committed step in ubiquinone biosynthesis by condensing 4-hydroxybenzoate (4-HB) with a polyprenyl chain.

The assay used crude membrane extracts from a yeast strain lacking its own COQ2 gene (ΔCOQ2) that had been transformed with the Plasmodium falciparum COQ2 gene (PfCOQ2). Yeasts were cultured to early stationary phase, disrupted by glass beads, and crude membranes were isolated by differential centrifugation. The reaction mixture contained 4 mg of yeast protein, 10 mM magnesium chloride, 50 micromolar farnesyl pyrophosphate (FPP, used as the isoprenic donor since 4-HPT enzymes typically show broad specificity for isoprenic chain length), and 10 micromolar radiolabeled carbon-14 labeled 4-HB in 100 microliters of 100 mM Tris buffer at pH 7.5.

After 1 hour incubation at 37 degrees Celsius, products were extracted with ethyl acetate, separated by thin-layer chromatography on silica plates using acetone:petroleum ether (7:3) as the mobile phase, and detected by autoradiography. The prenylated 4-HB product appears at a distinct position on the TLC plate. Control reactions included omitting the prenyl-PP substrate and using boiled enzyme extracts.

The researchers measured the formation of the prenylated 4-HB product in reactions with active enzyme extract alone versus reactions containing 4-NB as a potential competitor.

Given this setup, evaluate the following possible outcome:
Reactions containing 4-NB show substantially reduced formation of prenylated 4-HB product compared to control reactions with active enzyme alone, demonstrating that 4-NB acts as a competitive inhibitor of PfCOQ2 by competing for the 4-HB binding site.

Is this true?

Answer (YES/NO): YES